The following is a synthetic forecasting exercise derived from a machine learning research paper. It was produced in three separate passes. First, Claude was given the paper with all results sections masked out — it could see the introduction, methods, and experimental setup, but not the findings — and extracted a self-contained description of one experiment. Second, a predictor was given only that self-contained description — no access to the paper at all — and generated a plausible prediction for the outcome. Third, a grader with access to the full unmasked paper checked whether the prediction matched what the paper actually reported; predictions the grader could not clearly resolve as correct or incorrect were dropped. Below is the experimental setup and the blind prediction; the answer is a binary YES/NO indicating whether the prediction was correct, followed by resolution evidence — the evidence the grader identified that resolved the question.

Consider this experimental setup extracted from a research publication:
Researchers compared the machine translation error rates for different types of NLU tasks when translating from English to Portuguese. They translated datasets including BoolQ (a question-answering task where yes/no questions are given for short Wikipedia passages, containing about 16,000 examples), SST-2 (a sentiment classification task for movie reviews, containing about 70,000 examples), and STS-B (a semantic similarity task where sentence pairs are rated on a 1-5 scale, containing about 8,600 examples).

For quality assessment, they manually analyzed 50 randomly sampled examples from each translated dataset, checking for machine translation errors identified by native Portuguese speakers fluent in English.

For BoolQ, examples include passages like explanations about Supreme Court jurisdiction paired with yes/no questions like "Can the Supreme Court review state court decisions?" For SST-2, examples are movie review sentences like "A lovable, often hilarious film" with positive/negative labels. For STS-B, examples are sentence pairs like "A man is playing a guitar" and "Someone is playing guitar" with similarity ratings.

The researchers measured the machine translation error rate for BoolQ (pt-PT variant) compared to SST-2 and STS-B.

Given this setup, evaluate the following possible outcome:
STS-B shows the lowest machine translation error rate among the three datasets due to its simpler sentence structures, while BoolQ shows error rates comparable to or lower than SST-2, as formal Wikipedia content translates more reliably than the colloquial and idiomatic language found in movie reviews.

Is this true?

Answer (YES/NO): NO